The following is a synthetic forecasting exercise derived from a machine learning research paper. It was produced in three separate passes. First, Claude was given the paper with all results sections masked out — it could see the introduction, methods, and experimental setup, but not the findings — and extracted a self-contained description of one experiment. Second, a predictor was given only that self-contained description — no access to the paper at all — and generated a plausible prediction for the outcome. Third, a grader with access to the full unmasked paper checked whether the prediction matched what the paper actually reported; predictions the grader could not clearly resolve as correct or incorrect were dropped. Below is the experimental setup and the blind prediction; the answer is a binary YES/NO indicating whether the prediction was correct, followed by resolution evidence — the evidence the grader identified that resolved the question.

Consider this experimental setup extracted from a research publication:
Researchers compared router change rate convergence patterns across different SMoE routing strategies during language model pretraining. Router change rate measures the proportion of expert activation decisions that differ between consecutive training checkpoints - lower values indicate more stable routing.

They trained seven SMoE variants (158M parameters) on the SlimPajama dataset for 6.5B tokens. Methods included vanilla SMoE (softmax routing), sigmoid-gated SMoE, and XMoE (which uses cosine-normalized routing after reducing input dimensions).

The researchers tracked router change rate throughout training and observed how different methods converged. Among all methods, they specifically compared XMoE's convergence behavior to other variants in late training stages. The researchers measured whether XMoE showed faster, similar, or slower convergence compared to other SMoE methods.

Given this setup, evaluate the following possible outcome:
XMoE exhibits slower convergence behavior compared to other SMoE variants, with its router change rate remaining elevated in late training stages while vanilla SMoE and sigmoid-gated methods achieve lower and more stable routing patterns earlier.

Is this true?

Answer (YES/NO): NO